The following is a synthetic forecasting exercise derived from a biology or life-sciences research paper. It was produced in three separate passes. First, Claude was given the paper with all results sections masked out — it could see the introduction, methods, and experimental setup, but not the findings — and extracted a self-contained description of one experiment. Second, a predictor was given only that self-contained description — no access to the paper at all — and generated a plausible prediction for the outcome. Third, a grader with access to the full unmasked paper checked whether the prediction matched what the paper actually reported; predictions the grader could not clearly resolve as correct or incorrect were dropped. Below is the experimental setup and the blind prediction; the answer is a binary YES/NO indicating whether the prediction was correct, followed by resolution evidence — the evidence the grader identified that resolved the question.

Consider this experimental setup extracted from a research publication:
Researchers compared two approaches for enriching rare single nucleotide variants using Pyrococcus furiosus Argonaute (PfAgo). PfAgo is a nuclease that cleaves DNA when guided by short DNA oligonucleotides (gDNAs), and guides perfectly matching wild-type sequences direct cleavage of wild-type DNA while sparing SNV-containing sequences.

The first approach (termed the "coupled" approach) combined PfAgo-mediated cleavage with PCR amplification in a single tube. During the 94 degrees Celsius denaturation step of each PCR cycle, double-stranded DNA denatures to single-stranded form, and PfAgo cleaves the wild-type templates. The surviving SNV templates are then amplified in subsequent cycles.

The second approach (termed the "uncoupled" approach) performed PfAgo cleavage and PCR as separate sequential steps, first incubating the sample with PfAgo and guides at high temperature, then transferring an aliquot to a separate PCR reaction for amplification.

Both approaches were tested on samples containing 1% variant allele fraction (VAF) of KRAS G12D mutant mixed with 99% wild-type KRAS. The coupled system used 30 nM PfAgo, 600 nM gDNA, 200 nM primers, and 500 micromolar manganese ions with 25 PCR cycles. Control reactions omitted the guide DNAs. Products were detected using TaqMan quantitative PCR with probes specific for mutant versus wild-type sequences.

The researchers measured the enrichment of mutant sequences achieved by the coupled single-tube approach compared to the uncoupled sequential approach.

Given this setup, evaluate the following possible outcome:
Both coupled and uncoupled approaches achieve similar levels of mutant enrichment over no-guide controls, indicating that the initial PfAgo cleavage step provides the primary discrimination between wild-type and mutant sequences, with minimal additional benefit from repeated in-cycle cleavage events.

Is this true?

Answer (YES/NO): NO